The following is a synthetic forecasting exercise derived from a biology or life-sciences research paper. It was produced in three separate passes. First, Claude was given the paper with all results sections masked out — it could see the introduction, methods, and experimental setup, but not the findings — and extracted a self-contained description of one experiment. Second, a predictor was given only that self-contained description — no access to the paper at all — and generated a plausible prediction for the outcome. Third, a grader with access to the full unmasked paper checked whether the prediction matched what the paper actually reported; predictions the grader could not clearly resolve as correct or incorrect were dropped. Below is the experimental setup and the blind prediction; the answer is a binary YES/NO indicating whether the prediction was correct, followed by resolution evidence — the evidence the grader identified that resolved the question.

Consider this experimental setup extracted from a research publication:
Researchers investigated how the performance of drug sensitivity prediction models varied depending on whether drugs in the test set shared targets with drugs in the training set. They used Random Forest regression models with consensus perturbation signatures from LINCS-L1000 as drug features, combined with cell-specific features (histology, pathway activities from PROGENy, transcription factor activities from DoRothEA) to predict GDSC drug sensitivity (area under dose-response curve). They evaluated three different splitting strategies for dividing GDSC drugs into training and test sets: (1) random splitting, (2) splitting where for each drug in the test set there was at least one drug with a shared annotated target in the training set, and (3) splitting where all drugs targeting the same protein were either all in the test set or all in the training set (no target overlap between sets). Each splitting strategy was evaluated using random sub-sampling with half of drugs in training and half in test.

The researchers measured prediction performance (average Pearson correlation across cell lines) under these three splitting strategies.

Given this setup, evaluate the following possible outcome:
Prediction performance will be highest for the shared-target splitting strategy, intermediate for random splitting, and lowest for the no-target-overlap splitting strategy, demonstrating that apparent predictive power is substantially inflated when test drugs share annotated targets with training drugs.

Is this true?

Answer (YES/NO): NO